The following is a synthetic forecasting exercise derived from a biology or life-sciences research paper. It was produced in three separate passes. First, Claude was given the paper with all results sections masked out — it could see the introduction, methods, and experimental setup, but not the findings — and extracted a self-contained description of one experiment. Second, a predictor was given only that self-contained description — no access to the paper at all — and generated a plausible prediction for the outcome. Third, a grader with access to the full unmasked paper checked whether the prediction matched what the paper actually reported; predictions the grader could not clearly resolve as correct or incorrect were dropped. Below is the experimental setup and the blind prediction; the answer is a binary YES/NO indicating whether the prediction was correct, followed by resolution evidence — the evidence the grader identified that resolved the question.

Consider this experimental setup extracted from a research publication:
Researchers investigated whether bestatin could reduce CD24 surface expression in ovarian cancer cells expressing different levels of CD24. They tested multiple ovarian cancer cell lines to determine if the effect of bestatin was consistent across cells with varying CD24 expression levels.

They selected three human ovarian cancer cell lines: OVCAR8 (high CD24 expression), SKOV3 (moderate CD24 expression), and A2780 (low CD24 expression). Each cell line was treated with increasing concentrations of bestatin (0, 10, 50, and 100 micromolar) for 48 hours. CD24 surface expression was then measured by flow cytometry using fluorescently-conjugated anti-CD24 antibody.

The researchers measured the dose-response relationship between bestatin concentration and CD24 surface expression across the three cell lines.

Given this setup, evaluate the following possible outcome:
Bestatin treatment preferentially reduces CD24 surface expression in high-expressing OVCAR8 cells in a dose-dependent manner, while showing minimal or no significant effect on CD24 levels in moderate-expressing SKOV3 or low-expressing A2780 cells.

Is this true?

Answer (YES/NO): NO